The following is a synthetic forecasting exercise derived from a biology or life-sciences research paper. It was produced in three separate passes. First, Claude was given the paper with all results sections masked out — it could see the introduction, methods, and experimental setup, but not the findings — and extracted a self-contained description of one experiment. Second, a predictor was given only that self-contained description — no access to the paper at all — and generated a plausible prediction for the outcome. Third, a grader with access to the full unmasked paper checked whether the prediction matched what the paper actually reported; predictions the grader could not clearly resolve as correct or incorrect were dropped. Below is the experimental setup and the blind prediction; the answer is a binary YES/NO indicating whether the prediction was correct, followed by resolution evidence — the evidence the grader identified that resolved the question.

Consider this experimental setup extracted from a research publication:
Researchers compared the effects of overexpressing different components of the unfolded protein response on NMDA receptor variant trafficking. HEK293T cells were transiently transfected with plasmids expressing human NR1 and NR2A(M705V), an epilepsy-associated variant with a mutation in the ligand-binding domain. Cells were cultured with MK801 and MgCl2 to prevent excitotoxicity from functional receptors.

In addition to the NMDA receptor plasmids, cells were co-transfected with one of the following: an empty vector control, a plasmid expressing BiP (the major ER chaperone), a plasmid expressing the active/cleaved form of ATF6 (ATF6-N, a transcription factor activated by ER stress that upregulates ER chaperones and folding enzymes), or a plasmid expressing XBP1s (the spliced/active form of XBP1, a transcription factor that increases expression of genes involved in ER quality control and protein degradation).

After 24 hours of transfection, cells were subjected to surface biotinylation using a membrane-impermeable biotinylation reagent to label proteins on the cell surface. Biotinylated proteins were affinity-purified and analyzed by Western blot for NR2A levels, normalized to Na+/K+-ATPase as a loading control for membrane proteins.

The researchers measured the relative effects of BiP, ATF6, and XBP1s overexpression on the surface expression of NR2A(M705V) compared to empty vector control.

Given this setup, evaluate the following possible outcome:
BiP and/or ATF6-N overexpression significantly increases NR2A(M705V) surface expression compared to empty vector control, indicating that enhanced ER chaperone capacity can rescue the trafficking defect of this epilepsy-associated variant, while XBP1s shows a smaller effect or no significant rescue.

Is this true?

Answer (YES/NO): NO